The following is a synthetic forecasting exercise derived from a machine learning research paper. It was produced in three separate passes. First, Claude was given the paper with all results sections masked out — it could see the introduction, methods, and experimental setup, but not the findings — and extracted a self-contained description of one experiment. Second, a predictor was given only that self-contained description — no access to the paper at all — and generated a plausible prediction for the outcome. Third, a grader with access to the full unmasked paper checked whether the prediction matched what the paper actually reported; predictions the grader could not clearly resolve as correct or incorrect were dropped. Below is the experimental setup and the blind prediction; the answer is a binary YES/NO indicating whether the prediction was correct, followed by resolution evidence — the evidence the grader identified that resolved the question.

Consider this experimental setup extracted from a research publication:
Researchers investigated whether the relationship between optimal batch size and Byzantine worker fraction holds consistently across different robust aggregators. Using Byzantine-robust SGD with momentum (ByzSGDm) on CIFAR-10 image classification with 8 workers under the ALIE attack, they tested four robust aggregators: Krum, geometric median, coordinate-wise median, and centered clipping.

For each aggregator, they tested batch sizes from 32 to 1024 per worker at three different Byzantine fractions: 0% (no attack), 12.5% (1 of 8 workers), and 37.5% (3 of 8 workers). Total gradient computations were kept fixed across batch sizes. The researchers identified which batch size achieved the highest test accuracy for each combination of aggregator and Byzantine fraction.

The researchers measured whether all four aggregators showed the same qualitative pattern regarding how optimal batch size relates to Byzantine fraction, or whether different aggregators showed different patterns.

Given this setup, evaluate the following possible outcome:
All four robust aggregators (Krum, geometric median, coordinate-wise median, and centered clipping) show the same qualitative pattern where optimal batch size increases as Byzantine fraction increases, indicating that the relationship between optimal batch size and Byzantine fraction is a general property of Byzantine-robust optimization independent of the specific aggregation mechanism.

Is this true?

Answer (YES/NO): YES